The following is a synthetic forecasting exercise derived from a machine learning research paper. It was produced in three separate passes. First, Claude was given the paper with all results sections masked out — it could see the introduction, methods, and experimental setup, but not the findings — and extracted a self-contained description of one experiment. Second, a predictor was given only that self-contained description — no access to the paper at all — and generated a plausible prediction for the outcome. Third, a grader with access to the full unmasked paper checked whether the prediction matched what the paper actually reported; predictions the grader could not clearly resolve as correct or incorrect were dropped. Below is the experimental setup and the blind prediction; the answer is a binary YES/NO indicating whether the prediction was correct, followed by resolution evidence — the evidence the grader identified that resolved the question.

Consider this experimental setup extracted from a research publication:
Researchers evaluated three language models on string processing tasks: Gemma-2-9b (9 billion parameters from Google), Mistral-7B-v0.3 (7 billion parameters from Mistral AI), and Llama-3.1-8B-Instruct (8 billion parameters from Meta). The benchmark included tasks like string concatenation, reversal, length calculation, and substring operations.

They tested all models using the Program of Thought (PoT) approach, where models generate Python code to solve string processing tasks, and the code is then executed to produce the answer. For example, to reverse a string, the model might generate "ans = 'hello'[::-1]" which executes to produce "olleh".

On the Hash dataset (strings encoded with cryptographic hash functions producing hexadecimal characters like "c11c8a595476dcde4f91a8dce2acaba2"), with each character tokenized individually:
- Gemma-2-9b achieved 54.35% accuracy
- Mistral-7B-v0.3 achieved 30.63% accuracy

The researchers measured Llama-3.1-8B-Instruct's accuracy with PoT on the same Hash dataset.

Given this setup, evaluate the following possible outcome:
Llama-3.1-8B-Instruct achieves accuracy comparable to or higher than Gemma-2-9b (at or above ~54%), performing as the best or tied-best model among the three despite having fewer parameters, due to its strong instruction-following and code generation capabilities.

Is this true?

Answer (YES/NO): NO